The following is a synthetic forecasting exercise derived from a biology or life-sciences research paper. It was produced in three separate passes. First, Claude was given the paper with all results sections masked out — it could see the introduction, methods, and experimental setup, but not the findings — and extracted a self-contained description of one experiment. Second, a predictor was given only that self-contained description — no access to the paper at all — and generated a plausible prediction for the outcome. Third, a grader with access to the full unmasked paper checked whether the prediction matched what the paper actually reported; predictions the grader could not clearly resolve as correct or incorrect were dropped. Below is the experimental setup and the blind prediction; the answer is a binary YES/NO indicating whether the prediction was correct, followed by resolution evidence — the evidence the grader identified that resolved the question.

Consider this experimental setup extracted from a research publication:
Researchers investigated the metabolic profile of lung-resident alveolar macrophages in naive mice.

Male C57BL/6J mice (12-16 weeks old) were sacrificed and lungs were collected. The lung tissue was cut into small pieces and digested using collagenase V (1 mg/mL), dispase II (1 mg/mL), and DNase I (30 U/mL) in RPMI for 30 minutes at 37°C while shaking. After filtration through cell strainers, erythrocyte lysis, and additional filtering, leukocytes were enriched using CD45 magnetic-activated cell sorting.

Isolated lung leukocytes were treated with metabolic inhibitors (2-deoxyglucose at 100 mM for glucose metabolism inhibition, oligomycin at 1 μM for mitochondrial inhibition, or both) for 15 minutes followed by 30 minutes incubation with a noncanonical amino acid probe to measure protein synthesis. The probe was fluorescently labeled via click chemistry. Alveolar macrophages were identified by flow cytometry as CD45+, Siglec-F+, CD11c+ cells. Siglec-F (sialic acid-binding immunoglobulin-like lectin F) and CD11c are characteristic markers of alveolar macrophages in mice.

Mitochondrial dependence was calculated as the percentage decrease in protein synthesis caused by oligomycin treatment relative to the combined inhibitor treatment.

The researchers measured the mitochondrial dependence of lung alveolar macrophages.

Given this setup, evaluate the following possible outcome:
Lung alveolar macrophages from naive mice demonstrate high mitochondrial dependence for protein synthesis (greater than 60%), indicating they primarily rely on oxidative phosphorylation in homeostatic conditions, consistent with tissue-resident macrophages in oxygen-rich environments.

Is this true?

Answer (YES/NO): NO